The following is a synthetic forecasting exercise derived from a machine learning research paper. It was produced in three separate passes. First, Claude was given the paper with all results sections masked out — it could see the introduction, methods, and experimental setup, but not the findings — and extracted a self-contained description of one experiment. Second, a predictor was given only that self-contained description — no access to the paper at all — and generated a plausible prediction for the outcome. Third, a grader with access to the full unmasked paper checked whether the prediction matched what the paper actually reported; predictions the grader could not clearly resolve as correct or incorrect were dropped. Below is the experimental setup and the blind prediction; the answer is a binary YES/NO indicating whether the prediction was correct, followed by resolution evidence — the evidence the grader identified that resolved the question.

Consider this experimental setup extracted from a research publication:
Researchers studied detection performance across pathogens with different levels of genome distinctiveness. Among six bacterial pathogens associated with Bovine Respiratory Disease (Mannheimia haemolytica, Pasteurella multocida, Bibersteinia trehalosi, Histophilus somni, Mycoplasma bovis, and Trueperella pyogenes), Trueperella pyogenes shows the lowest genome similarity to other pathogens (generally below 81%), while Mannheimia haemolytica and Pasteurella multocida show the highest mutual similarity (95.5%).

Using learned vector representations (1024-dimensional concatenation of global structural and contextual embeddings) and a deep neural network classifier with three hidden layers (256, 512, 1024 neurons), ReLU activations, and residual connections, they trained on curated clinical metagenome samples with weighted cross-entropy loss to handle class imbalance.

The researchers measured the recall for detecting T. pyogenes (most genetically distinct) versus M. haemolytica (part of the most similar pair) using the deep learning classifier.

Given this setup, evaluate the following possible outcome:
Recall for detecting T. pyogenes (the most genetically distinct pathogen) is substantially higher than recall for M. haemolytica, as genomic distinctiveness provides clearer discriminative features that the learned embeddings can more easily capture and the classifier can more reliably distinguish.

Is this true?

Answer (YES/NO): YES